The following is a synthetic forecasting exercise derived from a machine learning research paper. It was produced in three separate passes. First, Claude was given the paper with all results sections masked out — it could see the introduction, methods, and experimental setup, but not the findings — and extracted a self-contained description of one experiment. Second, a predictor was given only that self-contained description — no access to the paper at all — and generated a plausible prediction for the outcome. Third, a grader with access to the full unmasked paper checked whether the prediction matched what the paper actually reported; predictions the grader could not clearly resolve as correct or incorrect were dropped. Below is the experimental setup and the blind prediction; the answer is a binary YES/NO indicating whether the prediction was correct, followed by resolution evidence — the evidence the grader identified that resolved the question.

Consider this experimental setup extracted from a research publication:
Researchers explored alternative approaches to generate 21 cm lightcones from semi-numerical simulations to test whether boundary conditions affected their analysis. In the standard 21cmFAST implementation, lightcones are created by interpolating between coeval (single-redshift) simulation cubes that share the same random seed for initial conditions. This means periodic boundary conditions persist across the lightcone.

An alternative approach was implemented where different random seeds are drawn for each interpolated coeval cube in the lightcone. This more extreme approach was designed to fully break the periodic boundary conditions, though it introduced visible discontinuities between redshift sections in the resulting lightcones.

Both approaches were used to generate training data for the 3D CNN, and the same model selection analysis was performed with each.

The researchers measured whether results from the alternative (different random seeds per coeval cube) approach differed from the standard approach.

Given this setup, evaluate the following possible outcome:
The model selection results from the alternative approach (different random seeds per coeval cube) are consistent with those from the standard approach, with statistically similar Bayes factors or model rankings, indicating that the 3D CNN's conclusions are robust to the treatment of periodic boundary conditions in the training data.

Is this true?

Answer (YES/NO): YES